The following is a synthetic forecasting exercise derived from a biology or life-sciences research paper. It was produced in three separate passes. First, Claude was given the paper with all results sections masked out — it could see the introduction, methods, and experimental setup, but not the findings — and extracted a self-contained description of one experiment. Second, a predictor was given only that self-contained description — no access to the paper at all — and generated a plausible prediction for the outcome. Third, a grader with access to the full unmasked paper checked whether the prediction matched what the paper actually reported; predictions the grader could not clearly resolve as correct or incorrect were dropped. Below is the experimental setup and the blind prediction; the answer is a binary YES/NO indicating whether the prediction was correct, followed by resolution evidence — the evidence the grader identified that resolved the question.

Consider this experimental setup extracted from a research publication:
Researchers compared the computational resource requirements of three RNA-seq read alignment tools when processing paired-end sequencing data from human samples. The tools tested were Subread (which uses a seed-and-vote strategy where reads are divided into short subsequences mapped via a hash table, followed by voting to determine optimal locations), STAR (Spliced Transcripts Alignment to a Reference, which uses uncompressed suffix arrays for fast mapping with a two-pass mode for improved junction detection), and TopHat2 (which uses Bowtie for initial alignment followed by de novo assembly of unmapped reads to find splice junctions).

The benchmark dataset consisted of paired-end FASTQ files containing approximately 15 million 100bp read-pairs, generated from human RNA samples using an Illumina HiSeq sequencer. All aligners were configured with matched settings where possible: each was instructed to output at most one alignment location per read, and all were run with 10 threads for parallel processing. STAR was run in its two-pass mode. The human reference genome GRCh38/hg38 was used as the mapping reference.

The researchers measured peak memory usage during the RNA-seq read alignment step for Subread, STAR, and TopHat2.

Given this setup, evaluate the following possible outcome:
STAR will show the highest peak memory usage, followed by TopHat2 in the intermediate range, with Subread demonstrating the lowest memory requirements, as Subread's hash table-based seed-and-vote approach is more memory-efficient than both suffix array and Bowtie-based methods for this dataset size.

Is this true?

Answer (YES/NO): NO